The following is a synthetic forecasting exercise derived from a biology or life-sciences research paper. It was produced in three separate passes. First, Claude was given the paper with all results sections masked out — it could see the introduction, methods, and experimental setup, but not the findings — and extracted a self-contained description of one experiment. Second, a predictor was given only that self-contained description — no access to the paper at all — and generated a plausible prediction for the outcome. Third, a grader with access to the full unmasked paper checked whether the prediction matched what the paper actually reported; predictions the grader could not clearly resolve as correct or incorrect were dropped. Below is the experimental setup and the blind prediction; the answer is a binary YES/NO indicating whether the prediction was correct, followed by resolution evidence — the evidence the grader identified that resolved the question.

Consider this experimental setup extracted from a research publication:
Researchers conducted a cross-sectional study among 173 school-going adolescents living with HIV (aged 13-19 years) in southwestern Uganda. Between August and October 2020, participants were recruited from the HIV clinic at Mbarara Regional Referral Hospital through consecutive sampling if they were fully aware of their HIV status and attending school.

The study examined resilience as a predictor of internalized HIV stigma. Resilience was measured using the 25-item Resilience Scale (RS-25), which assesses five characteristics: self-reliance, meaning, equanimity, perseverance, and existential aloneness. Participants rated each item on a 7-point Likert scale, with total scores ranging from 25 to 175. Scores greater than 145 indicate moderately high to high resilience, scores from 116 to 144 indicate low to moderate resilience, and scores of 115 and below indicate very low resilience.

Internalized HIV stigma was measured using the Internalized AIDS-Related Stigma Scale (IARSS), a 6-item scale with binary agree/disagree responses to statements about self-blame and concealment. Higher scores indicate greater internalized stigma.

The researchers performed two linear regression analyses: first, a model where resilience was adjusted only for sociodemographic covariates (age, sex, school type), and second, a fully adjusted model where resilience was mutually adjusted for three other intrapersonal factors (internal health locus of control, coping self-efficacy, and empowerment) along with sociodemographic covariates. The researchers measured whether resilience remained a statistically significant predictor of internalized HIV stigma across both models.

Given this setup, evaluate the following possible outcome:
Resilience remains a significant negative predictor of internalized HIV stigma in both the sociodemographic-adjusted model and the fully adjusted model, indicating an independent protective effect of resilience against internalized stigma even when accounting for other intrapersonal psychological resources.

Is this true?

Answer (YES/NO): NO